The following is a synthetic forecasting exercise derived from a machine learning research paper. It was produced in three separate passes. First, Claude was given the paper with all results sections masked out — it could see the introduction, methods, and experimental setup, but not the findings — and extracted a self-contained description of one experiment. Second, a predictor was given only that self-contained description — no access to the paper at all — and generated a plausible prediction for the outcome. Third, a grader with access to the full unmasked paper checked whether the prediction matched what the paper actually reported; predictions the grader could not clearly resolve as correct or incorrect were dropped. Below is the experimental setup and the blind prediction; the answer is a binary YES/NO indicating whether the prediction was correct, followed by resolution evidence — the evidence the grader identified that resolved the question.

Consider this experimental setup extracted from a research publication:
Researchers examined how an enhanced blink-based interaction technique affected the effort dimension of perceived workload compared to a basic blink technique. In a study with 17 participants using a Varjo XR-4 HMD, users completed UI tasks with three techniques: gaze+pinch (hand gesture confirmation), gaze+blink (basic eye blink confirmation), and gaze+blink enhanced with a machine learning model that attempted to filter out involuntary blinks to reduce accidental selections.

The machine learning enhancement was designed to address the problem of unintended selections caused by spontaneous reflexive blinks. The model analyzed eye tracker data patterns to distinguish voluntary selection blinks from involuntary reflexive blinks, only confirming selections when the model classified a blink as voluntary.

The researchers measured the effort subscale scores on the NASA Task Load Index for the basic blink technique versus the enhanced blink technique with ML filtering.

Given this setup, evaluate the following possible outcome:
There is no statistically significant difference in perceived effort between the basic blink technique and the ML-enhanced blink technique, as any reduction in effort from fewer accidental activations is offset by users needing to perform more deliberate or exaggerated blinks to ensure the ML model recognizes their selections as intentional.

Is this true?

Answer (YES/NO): YES